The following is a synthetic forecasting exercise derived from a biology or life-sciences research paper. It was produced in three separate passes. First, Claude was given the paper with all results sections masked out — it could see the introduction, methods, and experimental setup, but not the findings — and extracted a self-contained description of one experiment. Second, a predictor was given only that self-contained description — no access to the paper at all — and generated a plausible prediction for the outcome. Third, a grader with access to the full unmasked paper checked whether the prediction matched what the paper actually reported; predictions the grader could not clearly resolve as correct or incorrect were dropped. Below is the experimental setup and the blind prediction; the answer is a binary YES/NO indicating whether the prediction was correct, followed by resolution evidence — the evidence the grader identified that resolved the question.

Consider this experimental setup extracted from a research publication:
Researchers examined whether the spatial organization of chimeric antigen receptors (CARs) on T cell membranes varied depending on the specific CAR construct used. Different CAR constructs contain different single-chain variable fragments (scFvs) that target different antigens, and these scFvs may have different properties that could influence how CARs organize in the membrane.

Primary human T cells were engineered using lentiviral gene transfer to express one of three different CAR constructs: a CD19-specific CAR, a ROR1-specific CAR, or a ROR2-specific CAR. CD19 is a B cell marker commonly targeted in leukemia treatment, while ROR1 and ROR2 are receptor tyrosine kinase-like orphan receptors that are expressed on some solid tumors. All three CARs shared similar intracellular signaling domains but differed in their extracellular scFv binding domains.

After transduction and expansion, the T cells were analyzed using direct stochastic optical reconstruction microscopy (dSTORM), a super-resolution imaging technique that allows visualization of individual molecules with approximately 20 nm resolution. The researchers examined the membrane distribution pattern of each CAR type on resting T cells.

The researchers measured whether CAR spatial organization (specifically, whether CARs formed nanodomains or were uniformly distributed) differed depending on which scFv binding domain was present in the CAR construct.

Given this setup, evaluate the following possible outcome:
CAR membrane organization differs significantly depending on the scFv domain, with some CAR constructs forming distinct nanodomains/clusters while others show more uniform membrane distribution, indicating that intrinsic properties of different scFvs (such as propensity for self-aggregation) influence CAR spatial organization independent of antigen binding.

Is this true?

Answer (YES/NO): NO